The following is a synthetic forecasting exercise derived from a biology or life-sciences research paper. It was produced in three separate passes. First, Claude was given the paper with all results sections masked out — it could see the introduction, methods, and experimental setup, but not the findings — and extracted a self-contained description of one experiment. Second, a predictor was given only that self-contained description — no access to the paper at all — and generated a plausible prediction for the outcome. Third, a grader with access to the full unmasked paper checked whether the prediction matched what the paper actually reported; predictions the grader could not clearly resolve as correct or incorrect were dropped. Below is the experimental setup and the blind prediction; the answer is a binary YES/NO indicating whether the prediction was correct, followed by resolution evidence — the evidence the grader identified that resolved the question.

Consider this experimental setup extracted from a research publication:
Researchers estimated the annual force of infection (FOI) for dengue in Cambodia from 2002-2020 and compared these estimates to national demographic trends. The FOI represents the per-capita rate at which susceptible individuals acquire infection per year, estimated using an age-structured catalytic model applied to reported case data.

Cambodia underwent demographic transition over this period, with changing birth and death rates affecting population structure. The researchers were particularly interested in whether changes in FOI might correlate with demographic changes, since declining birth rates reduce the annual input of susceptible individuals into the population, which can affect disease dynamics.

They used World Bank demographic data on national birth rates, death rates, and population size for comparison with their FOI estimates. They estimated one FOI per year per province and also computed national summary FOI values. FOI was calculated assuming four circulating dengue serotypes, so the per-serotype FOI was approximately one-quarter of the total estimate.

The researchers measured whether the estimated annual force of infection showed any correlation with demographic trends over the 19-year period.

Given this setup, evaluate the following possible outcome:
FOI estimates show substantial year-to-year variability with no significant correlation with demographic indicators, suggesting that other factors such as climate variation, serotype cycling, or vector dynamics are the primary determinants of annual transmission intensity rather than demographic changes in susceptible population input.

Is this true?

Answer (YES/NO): NO